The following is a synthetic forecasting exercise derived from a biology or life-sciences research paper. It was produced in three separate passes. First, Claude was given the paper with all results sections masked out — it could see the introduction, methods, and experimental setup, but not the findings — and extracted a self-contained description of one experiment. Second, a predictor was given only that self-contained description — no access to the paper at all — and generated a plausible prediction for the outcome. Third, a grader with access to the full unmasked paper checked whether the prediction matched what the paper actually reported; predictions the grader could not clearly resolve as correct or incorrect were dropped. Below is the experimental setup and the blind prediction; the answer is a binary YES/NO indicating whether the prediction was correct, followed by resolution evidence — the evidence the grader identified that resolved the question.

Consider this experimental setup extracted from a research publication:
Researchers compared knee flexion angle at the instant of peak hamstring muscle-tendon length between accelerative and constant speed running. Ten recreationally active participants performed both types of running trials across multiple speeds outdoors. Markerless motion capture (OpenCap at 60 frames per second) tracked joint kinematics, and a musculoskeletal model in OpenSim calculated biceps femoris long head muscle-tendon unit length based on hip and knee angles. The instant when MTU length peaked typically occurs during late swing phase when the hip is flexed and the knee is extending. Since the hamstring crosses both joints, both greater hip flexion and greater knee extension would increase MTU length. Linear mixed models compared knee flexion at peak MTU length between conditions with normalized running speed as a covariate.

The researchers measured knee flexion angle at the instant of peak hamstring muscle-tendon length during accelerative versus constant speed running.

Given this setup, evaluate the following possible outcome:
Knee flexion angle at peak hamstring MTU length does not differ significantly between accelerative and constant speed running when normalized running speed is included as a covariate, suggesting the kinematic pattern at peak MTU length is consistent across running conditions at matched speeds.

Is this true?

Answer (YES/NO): NO